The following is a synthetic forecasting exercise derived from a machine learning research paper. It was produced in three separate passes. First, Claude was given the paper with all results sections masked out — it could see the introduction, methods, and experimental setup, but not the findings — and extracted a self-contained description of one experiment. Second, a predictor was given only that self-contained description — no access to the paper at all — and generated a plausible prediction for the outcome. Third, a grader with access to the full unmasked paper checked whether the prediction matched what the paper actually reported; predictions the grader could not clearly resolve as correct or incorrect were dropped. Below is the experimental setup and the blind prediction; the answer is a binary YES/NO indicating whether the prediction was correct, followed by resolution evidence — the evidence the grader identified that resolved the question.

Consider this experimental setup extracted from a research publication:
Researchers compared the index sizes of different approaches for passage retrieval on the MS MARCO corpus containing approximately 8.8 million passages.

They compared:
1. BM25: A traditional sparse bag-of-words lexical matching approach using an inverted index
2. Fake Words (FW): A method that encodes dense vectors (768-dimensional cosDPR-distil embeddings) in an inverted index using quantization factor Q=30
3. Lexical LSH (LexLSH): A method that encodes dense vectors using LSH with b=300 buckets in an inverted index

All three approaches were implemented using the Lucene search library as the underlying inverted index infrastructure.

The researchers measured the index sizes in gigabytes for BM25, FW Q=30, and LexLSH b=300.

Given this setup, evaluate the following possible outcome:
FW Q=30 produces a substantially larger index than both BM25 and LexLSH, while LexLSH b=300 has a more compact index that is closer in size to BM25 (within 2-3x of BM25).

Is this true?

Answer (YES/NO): NO